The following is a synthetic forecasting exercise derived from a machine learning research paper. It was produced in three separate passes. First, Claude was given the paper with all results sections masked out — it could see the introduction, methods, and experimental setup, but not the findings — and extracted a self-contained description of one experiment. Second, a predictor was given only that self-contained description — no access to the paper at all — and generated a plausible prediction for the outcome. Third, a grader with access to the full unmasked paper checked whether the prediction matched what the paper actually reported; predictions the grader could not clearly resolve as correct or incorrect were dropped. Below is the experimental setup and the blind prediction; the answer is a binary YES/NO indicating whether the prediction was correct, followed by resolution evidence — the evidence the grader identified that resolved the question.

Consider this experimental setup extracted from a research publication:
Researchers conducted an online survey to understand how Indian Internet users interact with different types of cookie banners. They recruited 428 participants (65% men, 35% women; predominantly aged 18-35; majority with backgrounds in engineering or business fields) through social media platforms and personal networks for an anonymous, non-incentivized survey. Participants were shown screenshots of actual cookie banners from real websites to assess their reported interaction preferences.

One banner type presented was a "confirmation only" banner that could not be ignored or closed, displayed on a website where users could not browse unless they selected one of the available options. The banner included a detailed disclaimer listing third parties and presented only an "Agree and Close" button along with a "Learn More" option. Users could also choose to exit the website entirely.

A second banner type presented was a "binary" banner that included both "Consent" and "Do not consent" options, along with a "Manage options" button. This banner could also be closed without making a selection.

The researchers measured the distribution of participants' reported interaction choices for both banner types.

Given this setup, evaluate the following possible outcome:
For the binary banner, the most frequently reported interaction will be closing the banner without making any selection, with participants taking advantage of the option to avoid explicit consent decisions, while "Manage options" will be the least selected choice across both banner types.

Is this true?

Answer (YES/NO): NO